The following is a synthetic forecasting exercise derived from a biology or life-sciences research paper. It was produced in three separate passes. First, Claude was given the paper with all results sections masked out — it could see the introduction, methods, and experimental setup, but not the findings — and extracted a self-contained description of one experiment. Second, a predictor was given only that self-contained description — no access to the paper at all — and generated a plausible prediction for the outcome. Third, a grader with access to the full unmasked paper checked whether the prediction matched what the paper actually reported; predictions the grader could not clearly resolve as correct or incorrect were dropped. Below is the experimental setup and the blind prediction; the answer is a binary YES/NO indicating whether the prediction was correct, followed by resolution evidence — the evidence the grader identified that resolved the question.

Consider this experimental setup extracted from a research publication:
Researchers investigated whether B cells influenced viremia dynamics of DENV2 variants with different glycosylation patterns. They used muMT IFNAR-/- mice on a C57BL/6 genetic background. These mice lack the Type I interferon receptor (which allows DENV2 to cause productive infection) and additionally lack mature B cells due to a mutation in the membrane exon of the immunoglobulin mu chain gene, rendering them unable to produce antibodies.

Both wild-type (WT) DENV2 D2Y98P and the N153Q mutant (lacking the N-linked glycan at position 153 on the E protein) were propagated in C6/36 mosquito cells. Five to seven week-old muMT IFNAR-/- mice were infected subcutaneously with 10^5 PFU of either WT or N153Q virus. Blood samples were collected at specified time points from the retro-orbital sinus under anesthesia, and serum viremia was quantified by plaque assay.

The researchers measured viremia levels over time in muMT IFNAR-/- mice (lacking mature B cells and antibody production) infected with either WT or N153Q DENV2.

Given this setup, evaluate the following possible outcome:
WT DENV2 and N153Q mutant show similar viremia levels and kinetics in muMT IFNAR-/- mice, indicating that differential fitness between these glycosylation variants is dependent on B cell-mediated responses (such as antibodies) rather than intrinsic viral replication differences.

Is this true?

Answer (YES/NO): YES